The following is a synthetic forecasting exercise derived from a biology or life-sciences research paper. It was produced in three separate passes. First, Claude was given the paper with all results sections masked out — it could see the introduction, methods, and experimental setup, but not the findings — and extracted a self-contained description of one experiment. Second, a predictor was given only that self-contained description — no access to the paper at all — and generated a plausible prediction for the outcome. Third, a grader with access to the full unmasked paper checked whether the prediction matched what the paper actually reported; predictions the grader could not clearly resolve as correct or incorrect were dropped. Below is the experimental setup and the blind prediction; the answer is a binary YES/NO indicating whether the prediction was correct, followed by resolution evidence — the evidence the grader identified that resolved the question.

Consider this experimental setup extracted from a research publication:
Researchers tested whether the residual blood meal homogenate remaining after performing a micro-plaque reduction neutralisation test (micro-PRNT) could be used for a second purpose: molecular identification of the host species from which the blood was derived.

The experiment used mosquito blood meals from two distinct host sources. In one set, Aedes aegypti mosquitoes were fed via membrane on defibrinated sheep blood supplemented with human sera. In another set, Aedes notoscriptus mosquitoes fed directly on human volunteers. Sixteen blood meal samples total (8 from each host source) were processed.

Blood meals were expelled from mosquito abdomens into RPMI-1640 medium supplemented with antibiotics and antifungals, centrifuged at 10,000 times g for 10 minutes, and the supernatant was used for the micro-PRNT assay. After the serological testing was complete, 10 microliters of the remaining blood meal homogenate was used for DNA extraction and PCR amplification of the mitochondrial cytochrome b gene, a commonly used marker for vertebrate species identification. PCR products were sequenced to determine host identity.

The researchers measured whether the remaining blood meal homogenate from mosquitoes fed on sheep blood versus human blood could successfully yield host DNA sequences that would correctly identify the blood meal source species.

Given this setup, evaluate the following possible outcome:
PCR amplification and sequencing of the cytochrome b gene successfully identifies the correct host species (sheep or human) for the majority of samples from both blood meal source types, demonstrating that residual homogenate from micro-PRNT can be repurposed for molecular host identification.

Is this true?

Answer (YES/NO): YES